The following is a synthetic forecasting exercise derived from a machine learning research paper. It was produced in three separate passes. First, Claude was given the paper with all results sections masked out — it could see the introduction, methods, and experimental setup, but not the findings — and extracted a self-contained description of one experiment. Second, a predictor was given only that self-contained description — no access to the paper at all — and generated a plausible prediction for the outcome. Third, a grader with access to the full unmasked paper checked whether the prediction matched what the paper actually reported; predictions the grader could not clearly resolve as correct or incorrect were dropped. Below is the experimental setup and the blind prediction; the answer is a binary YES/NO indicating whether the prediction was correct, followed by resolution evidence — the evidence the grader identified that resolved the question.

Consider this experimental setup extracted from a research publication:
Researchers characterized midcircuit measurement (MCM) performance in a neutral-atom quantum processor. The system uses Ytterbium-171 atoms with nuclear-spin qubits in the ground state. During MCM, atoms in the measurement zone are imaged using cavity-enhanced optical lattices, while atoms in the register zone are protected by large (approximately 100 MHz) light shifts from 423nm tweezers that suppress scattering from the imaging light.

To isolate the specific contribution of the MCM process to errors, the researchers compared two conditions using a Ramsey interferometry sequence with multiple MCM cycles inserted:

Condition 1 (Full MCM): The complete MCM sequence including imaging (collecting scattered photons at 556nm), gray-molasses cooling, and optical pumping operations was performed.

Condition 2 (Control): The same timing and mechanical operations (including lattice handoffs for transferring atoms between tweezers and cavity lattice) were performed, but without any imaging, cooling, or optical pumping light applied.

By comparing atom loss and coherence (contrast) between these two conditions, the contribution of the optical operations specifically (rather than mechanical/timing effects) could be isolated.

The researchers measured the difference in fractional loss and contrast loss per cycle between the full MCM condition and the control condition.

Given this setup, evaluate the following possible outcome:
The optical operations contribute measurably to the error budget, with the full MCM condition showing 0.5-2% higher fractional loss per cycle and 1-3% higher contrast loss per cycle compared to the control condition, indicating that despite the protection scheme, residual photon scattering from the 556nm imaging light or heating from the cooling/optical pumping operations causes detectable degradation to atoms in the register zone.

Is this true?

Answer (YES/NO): NO